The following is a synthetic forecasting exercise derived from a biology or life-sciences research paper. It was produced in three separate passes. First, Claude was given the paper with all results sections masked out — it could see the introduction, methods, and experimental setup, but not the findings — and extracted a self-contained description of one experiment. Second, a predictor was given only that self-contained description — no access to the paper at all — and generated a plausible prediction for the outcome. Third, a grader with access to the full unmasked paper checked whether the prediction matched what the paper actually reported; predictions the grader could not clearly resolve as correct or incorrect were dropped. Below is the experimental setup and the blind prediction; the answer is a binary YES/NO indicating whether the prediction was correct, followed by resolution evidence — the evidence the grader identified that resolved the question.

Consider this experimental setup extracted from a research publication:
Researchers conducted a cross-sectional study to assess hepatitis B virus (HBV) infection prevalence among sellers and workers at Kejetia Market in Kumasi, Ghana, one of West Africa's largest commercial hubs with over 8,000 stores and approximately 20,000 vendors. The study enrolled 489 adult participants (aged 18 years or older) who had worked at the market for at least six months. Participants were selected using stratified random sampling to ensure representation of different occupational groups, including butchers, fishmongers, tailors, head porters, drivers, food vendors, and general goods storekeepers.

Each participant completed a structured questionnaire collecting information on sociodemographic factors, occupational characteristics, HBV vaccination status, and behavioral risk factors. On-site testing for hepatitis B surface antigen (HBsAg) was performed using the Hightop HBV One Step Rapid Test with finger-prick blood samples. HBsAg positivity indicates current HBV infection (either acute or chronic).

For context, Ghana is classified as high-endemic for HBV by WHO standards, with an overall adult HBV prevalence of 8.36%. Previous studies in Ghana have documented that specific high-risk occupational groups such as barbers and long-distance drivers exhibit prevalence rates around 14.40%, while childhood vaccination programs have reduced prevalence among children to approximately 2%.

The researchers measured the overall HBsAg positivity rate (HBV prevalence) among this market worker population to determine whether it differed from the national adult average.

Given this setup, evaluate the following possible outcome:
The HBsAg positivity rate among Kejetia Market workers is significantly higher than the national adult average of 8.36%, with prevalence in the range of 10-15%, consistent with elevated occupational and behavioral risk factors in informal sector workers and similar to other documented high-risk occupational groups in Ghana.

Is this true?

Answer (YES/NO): NO